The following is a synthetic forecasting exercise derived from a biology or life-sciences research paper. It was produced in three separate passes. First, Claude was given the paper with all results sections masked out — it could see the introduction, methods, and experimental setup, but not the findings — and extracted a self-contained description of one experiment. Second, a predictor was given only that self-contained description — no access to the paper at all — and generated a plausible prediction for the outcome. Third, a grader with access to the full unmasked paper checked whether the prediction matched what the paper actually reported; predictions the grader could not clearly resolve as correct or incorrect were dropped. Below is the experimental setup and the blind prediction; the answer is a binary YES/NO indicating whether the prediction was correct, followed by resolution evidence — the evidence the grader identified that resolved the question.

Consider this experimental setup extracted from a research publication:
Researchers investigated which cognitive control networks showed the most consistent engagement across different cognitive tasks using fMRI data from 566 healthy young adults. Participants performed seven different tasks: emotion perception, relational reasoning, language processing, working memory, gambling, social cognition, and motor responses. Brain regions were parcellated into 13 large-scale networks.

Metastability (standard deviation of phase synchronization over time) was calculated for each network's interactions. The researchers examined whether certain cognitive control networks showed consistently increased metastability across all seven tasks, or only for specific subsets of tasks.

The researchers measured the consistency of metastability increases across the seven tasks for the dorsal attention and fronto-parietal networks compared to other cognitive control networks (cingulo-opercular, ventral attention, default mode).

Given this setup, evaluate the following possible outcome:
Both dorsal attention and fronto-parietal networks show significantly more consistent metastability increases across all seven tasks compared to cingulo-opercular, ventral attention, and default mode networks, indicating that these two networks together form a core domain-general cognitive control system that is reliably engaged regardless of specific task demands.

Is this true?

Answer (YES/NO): YES